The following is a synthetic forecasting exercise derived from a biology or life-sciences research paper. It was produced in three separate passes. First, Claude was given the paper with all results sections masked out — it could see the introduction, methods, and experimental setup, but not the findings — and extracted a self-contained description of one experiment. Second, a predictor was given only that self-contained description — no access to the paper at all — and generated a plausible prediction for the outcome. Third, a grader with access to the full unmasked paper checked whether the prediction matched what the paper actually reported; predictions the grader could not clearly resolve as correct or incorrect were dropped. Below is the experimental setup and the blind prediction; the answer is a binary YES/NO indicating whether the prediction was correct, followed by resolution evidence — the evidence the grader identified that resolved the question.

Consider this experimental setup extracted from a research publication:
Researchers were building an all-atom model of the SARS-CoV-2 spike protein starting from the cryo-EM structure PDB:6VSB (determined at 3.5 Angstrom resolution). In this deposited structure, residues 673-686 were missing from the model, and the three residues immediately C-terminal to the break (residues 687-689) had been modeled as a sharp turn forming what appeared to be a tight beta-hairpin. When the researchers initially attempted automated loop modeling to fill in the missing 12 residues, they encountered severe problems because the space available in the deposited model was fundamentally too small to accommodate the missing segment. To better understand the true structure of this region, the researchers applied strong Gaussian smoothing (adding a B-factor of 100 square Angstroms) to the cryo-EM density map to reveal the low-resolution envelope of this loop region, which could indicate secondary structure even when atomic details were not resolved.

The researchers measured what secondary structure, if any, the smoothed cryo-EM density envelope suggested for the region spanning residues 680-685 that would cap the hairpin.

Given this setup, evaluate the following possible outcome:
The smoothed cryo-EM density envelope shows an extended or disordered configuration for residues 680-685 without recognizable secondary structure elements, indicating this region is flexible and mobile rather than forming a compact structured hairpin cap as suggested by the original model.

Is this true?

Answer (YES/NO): NO